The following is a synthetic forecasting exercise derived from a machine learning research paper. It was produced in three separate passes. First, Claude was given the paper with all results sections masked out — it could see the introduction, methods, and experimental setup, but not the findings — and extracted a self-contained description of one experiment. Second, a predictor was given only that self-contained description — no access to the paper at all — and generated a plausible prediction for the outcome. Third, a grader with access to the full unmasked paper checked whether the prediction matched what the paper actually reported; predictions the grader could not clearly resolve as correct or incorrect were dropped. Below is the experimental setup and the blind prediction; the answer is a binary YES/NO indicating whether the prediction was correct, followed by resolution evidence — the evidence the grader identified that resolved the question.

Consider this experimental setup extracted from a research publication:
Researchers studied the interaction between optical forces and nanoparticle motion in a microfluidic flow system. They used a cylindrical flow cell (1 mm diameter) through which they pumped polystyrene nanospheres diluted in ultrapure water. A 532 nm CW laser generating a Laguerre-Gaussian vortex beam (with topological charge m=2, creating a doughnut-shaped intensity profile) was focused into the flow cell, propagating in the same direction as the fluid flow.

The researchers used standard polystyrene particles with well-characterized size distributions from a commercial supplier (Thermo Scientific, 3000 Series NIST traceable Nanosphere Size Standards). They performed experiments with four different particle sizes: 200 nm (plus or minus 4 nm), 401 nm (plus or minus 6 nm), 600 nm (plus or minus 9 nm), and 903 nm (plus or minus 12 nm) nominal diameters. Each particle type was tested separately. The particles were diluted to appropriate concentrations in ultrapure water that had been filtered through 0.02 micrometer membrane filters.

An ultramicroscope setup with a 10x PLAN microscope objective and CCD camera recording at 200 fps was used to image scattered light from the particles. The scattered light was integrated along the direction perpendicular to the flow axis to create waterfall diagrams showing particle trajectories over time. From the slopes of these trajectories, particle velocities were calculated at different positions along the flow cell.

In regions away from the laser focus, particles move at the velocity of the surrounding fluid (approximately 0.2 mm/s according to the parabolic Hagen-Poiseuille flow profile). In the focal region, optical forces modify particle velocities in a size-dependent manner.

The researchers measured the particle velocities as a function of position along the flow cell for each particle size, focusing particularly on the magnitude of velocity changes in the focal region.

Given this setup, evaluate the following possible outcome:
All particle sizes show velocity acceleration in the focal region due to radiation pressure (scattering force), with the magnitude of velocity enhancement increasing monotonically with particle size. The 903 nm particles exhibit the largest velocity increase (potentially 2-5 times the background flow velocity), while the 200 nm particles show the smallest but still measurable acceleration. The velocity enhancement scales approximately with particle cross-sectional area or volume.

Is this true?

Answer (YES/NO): YES